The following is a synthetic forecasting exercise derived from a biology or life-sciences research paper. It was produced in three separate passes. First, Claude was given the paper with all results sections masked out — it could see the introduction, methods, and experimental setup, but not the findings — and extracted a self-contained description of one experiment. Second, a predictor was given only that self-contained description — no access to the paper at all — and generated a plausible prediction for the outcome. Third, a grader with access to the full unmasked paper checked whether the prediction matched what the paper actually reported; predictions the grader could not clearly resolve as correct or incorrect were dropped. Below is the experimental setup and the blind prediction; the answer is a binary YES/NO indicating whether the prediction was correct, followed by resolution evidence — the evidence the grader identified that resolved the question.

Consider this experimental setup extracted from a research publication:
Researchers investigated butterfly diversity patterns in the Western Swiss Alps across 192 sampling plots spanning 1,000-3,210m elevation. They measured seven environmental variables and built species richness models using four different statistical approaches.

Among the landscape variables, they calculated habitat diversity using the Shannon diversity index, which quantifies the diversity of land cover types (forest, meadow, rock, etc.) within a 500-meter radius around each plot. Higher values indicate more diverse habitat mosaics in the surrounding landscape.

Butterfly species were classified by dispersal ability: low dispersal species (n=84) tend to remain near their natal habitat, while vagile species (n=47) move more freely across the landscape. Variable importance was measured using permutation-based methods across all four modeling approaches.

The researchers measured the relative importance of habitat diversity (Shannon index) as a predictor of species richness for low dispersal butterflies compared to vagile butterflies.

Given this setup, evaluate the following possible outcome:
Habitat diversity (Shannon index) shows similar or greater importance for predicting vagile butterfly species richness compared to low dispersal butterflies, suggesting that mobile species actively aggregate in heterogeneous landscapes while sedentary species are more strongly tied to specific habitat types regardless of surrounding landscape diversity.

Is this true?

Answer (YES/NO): NO